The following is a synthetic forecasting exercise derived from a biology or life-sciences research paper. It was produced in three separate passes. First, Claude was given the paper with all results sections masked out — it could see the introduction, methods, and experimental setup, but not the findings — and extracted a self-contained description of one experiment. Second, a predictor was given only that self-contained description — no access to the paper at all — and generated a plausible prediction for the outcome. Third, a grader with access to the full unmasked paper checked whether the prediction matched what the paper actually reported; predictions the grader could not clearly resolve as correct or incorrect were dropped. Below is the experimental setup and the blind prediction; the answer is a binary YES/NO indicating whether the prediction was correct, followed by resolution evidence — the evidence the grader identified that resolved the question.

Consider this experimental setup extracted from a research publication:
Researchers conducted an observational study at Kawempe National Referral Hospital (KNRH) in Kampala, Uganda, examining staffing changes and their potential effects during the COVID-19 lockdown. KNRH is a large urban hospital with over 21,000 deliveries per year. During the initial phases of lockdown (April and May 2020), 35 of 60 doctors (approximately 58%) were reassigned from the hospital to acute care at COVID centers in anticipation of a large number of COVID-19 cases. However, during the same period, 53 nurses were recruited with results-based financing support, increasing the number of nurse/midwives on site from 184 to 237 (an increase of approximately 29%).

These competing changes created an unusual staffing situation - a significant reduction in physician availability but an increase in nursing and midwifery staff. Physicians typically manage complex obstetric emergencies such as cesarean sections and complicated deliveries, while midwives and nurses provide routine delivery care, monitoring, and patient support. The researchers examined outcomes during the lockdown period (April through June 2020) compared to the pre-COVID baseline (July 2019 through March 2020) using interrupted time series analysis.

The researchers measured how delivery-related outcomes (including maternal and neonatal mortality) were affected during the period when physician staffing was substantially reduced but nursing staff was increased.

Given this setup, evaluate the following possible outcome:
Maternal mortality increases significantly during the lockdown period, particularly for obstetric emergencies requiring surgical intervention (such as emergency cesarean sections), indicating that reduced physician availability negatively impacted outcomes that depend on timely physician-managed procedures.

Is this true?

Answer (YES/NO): NO